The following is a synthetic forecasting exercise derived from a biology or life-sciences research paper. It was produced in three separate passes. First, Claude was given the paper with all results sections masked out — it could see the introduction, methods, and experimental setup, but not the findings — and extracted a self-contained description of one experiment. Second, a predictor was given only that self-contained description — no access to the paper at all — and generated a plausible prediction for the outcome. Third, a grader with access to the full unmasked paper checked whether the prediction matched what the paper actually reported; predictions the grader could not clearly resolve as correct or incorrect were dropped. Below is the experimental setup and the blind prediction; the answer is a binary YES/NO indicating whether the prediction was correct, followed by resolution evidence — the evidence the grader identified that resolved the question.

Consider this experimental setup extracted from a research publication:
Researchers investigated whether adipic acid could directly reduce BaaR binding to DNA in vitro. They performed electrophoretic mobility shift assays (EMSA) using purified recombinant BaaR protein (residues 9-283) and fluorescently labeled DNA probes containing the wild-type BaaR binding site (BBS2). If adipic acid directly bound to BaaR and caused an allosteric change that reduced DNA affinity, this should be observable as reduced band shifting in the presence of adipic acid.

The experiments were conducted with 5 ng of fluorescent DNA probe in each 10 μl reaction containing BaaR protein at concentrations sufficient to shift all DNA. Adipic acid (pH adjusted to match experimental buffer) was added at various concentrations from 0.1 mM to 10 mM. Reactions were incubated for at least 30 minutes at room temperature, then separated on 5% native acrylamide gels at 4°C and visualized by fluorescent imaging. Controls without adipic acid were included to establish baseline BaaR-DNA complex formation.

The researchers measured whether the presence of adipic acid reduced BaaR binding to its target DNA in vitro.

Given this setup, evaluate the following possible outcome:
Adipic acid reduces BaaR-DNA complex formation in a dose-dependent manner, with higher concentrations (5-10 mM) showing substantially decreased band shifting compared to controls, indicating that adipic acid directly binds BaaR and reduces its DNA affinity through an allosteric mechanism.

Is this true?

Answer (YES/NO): NO